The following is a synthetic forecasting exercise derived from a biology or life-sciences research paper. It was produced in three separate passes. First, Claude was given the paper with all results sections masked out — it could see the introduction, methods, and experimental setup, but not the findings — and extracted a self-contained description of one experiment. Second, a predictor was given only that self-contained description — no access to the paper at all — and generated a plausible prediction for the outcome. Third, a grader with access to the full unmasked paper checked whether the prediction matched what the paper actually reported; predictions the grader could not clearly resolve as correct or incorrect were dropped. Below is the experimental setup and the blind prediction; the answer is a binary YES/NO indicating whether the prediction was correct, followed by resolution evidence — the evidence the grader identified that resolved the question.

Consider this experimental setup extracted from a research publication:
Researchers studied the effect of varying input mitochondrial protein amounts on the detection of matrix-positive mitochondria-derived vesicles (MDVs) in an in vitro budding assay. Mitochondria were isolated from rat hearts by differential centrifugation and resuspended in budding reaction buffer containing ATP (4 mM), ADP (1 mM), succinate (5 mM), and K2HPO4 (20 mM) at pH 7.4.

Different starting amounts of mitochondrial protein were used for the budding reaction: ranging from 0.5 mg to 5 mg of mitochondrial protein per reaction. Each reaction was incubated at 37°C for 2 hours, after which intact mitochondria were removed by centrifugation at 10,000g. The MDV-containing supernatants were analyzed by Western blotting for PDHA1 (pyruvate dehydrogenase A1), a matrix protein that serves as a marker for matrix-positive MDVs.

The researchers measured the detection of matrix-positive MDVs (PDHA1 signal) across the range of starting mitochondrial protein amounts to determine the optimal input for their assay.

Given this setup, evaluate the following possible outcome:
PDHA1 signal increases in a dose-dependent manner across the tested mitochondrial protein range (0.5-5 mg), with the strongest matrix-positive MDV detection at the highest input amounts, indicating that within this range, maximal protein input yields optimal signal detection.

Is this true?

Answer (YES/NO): NO